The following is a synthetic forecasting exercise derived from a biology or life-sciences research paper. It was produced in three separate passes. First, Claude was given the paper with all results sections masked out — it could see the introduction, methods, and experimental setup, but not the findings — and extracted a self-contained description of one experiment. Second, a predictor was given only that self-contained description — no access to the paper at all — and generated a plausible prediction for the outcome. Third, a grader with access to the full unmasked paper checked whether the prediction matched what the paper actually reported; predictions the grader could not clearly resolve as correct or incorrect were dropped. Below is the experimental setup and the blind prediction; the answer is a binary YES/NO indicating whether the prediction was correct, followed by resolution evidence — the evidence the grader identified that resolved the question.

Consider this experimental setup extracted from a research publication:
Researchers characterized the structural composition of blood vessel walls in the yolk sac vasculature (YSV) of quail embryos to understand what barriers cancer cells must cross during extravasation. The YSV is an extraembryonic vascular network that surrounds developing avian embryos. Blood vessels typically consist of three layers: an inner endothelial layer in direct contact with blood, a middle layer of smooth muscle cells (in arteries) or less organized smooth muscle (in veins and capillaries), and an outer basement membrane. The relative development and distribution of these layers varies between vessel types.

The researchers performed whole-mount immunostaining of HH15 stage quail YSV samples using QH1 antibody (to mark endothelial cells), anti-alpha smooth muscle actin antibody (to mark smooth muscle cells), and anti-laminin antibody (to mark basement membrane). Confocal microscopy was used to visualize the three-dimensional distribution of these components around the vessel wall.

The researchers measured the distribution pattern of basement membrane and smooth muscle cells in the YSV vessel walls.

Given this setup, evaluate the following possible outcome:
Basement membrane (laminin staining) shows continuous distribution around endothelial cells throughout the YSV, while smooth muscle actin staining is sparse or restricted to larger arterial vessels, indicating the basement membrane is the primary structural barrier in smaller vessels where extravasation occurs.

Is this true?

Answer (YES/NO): NO